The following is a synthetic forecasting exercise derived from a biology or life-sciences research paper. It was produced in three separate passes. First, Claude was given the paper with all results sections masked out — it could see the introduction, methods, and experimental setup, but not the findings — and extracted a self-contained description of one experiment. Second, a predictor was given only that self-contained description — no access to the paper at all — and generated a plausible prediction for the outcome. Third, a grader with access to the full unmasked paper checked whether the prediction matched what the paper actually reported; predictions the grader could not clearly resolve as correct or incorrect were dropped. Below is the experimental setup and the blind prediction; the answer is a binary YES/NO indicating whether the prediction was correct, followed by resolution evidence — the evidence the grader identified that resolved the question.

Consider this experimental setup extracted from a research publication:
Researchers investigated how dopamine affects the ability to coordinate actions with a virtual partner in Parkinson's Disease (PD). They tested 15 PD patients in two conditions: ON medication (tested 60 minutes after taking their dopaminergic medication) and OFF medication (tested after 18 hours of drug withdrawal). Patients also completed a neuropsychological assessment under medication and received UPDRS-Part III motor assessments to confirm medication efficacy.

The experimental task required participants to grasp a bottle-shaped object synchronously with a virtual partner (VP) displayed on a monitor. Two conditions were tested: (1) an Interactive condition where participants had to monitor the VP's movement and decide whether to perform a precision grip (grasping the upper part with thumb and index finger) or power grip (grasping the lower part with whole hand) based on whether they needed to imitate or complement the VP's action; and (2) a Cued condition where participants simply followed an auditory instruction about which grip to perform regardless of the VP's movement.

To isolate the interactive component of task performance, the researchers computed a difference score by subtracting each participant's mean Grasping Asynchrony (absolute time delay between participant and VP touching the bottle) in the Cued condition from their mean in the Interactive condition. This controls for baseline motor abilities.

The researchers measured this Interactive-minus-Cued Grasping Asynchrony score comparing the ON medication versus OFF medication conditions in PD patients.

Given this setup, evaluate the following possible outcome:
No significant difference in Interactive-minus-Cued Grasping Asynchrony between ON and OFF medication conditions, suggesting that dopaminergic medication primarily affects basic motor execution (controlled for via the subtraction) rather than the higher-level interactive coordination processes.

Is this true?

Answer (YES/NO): NO